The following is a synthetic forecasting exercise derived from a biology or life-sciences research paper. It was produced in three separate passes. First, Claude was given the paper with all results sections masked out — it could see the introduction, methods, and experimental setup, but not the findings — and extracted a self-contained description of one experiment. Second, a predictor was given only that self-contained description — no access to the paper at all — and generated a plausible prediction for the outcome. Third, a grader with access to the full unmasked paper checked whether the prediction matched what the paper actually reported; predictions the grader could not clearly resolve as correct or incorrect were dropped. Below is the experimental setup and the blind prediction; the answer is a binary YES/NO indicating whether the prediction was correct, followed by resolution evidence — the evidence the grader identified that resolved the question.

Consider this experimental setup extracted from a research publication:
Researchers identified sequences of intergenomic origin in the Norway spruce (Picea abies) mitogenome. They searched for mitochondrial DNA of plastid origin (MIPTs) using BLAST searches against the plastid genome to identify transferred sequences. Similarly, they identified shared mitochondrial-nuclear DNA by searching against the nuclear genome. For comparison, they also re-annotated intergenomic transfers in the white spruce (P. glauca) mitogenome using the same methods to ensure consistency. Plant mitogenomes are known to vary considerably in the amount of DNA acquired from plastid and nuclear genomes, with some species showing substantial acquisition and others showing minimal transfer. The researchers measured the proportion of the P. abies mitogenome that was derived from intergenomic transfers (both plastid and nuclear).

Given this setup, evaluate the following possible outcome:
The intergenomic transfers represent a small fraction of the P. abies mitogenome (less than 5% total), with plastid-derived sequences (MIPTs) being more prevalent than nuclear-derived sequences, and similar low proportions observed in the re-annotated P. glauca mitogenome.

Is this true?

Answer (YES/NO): NO